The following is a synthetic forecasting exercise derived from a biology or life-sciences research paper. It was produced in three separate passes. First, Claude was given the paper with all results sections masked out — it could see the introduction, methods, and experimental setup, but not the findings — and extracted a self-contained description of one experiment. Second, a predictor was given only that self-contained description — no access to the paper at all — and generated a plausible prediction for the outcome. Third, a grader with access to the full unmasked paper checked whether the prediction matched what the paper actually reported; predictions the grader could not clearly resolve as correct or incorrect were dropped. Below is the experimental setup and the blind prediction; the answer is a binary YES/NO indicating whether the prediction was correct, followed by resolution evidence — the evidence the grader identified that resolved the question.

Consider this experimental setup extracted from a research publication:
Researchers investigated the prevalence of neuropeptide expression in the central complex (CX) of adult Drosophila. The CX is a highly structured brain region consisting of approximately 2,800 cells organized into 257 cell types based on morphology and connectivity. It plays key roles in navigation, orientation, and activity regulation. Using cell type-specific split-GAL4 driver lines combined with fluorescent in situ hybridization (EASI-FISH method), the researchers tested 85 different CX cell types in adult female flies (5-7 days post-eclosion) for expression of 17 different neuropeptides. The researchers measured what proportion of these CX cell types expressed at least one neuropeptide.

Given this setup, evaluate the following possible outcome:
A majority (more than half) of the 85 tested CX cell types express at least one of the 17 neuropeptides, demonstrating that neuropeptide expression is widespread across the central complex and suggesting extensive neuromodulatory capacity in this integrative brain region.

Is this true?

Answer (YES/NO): YES